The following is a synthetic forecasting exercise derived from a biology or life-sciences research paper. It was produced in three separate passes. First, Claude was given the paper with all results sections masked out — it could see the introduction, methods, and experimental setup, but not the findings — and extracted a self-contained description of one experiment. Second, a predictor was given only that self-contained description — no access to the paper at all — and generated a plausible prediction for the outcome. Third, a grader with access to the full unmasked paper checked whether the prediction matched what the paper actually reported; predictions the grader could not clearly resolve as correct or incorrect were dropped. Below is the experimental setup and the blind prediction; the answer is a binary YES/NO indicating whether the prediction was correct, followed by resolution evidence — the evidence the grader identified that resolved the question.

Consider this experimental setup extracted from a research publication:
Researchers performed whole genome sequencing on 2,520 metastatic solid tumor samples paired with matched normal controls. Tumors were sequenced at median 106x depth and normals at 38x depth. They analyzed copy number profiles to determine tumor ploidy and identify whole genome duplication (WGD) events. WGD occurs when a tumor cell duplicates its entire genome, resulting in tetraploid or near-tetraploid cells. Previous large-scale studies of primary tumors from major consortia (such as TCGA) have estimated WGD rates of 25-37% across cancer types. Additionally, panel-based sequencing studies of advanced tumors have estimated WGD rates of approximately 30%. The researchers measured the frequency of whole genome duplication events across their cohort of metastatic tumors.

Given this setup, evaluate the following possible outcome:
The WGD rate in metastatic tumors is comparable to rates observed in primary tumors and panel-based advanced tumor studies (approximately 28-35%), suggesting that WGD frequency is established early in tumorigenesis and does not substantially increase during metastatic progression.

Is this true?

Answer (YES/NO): NO